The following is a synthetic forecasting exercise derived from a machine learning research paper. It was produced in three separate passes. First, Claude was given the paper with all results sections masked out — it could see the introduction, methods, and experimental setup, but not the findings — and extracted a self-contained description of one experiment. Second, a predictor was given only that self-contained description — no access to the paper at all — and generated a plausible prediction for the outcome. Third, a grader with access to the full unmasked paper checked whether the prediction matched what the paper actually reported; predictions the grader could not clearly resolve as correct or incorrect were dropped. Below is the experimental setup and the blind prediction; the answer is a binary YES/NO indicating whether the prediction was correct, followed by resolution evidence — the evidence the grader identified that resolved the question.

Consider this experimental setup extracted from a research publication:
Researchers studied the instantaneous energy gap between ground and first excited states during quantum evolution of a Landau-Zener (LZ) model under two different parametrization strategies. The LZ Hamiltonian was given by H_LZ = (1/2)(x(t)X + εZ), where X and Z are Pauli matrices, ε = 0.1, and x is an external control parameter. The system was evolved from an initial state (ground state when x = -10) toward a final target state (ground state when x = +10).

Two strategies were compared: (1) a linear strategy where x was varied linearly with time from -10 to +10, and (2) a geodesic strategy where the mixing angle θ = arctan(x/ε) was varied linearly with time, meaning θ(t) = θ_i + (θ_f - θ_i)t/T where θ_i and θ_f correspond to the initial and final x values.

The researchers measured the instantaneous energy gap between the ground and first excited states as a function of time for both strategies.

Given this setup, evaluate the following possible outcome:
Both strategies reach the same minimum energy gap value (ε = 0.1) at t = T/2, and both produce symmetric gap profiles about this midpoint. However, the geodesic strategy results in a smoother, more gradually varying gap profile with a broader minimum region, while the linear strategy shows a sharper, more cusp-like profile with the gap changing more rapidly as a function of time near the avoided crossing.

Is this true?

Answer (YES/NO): NO